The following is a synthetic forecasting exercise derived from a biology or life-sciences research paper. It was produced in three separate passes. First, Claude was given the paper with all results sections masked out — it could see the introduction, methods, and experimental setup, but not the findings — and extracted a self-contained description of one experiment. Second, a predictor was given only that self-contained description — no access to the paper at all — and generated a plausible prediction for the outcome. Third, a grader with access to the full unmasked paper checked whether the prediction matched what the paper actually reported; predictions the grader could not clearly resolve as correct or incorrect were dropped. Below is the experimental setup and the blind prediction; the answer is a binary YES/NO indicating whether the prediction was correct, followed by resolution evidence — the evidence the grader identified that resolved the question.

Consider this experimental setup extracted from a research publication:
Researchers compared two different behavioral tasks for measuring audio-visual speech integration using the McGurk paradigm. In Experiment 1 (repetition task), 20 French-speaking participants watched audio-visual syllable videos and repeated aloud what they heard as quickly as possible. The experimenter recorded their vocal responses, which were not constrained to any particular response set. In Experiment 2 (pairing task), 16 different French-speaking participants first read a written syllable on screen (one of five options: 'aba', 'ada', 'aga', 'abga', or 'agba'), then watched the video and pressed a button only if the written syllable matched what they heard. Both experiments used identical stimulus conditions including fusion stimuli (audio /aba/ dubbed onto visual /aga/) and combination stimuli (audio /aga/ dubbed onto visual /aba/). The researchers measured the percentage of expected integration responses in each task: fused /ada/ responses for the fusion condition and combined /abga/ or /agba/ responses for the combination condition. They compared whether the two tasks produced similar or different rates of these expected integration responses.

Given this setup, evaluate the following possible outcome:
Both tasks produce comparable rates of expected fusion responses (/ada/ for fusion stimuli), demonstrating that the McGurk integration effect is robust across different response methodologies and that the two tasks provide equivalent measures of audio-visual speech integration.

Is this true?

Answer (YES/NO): YES